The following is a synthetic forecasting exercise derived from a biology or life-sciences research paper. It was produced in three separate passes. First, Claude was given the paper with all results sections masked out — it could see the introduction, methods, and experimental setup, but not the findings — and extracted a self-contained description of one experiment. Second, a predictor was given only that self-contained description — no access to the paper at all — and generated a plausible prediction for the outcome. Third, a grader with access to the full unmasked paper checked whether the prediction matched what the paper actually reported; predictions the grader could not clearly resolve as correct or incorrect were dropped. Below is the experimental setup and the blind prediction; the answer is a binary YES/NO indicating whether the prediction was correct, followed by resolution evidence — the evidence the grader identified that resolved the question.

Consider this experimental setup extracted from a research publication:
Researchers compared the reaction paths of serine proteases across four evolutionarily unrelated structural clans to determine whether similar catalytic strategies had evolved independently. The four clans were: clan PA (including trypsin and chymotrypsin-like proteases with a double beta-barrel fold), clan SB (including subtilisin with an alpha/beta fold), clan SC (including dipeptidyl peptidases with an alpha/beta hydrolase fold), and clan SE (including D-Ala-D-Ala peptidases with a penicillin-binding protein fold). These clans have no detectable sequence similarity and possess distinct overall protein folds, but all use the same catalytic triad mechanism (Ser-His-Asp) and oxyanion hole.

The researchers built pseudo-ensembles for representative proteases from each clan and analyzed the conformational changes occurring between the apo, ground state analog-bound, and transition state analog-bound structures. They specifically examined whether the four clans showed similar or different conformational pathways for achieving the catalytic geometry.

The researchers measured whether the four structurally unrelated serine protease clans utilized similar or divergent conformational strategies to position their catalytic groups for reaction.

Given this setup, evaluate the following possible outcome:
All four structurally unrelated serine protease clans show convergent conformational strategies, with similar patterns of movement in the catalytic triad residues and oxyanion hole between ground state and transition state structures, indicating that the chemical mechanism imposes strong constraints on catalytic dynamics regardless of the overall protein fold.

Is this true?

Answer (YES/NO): YES